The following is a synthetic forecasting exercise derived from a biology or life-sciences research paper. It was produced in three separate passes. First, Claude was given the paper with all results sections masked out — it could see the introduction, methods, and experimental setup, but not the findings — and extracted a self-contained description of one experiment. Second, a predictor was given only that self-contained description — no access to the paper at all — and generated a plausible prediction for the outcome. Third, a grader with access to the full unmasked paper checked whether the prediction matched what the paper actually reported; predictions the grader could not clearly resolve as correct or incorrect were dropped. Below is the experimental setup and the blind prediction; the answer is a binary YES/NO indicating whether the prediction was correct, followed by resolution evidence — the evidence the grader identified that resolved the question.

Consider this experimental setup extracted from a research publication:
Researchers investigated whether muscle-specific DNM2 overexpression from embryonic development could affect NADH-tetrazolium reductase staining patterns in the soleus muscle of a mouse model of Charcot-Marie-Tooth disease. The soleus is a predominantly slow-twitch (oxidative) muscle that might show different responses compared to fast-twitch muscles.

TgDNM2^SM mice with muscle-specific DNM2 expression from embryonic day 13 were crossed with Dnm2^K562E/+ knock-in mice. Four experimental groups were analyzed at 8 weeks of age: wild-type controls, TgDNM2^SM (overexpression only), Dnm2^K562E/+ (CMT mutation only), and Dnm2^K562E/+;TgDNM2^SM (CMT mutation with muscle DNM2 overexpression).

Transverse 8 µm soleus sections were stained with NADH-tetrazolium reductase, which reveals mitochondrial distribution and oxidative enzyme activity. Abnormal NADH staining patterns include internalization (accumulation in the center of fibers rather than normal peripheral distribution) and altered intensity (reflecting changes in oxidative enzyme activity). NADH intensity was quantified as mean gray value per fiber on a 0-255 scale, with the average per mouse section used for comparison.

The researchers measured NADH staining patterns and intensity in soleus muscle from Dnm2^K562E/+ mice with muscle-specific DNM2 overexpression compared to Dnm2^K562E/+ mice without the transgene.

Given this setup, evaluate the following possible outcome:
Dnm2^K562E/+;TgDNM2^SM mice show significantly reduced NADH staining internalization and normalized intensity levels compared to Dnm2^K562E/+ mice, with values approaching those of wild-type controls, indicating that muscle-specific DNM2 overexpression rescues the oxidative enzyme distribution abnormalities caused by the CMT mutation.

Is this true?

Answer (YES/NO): YES